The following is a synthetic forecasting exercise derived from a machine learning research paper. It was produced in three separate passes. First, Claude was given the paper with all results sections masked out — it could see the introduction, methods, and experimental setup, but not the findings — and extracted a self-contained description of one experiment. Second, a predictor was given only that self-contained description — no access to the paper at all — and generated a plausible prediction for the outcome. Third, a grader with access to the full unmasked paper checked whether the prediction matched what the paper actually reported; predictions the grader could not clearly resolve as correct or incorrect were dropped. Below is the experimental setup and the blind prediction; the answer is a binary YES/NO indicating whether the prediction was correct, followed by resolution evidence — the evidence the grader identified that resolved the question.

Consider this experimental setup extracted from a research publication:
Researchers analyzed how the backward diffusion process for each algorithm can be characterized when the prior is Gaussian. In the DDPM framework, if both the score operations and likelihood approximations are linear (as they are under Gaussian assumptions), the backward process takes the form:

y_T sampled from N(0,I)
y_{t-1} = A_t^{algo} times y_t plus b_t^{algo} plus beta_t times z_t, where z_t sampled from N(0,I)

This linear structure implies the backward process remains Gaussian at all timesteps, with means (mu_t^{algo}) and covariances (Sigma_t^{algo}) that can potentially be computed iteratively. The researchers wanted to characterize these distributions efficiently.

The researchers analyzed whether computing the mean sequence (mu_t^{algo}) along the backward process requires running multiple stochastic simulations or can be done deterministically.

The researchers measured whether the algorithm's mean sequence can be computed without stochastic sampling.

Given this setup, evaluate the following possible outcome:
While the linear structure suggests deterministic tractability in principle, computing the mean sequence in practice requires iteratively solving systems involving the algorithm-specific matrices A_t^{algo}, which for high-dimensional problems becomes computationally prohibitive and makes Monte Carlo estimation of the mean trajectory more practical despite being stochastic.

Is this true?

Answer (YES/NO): NO